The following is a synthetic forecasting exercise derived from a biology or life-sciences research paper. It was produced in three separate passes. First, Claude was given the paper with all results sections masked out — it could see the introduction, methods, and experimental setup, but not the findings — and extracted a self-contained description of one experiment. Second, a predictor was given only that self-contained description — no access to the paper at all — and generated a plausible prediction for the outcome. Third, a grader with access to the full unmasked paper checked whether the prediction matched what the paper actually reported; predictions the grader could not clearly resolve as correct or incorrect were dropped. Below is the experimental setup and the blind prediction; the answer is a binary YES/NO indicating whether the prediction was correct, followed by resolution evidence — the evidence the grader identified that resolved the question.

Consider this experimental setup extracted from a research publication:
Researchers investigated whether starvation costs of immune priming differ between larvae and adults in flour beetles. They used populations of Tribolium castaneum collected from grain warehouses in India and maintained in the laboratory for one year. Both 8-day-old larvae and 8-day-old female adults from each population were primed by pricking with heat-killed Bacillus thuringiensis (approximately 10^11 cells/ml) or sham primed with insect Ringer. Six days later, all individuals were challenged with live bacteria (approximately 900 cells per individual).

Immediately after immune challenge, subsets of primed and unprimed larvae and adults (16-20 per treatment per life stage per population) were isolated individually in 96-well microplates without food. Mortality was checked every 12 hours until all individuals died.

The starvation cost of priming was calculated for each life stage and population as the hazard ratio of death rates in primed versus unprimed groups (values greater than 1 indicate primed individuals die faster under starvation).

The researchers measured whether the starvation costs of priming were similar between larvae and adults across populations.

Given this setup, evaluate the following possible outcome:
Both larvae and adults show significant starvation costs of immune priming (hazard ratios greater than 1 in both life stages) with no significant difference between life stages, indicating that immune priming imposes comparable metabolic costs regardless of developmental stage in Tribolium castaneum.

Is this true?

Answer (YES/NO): NO